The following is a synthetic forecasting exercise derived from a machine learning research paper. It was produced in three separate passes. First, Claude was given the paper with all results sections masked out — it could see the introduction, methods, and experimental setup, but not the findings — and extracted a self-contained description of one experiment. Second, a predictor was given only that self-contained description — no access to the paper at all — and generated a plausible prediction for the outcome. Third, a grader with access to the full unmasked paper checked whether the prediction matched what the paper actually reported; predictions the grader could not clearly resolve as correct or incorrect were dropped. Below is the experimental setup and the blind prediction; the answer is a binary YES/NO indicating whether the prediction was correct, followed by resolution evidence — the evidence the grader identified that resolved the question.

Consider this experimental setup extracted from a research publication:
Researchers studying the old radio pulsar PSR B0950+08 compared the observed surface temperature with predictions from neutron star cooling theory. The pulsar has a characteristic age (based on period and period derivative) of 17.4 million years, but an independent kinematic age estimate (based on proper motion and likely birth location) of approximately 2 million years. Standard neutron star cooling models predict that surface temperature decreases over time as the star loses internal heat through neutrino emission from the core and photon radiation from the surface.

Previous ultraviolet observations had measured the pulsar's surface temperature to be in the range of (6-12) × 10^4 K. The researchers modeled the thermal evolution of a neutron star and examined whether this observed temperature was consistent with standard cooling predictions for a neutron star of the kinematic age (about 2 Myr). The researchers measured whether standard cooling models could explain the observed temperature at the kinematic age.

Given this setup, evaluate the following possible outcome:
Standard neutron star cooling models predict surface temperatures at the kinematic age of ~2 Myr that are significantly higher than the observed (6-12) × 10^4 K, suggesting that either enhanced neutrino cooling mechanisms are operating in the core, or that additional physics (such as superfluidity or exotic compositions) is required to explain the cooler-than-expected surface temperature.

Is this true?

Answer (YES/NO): NO